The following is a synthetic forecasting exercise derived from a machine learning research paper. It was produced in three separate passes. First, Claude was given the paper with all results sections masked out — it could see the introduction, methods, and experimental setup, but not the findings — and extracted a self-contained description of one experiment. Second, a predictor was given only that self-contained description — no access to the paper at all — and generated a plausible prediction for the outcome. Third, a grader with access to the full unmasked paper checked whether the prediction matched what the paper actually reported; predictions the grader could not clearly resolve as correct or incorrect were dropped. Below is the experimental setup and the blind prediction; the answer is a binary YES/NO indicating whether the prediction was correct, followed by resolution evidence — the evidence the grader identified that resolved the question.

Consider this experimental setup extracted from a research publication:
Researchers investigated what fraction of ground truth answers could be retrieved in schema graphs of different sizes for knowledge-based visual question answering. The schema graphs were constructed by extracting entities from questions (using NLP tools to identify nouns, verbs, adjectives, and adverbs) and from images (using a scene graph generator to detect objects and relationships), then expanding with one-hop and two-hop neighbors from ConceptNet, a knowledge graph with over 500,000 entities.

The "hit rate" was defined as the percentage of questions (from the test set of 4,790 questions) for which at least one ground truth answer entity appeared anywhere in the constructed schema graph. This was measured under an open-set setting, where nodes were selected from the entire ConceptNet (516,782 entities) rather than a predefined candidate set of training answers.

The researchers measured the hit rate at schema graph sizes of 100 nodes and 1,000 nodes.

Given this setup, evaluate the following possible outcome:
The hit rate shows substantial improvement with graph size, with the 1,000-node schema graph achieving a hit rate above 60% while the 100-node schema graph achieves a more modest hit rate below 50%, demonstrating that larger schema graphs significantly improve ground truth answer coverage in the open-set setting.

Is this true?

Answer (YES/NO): YES